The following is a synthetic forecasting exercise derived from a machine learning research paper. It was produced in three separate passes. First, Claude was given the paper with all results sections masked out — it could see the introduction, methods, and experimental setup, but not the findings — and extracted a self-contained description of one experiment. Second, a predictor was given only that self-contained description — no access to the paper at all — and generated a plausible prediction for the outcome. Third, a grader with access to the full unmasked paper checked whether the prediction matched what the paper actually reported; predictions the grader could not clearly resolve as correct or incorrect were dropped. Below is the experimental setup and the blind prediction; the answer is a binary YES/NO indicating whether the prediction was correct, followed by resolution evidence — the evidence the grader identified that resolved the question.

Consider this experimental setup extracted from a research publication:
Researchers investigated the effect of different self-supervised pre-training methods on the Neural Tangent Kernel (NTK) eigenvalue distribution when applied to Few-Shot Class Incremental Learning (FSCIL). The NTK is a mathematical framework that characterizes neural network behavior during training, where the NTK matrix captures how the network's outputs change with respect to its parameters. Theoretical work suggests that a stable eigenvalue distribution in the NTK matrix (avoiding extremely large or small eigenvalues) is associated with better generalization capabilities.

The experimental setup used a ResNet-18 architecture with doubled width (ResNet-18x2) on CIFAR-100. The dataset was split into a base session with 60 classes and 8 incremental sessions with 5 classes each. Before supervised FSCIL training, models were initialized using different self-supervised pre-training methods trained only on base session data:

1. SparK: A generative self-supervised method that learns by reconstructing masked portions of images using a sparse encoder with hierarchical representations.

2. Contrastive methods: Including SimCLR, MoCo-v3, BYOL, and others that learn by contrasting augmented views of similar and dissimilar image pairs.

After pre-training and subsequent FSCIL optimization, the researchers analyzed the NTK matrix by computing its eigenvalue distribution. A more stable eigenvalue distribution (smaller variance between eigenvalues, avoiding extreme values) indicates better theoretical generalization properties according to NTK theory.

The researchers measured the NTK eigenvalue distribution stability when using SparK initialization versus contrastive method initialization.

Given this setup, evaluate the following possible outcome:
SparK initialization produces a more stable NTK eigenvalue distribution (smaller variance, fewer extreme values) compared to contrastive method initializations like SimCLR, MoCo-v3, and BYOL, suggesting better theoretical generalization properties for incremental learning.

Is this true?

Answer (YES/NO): YES